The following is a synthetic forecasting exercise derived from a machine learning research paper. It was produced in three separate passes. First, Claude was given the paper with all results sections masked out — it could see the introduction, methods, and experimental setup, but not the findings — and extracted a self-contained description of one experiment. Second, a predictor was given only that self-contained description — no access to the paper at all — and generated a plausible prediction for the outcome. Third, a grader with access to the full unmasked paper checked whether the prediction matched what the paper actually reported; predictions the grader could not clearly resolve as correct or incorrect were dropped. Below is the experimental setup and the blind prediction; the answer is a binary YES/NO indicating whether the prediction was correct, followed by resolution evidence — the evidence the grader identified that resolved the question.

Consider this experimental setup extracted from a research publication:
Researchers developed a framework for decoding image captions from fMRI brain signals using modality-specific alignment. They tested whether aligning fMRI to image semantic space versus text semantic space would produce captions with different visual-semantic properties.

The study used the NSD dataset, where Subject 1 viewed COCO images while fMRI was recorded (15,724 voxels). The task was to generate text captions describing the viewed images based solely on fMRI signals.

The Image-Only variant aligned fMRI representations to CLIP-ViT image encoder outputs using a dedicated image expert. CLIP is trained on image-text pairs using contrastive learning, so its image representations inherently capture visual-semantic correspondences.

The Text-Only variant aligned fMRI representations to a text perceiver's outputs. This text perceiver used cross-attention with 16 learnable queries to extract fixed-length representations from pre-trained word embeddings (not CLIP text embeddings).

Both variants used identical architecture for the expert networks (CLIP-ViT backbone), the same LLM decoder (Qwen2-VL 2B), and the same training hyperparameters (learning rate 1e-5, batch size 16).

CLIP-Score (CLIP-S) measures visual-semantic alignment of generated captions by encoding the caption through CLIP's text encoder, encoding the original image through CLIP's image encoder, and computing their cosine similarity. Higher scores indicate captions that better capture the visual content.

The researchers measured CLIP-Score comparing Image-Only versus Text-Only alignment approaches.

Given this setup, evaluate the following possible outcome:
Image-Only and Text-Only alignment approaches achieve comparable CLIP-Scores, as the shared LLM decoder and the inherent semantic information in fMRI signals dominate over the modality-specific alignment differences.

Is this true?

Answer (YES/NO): NO